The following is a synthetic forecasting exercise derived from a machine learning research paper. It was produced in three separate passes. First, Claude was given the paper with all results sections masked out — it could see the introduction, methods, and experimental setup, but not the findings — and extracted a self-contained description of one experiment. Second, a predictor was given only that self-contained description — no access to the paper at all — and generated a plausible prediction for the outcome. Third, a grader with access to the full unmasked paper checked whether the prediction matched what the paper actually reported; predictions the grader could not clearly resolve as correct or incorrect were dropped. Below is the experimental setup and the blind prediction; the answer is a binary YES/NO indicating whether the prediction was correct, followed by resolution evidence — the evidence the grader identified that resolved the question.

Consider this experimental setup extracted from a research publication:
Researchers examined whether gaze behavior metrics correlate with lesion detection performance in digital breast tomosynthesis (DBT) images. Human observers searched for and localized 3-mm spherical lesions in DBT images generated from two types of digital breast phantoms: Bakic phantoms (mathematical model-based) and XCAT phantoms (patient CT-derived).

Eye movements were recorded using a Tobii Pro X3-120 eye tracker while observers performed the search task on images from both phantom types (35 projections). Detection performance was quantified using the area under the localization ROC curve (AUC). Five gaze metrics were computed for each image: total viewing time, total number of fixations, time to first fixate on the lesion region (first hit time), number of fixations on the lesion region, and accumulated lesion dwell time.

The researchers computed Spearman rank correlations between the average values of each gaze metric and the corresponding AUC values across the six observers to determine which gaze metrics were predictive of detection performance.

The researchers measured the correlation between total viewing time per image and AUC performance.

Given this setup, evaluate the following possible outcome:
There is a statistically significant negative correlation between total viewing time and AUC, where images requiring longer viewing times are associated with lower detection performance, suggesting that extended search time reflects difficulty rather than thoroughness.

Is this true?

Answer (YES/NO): YES